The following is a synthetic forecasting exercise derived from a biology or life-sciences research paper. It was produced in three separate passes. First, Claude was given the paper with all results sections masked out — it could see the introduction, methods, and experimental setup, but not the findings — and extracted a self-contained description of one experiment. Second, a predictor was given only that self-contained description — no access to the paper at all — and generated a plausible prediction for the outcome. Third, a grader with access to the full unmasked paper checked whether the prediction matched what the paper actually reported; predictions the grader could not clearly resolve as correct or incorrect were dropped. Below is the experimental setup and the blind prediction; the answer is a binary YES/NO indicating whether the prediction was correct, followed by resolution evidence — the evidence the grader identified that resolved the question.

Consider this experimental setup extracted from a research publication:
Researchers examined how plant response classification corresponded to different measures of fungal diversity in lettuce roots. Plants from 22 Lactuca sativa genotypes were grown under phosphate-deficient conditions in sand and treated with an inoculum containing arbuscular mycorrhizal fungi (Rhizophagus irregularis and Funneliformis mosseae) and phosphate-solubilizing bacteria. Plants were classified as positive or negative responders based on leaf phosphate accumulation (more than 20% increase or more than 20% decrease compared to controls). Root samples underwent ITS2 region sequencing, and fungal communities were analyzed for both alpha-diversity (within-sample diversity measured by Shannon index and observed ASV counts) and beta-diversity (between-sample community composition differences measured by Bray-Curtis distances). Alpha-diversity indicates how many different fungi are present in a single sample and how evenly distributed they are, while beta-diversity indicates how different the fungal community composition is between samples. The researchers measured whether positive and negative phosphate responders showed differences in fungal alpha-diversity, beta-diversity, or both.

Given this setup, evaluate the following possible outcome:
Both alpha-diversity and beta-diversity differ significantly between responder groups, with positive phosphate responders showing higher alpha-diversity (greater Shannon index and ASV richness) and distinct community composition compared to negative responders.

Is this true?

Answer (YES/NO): NO